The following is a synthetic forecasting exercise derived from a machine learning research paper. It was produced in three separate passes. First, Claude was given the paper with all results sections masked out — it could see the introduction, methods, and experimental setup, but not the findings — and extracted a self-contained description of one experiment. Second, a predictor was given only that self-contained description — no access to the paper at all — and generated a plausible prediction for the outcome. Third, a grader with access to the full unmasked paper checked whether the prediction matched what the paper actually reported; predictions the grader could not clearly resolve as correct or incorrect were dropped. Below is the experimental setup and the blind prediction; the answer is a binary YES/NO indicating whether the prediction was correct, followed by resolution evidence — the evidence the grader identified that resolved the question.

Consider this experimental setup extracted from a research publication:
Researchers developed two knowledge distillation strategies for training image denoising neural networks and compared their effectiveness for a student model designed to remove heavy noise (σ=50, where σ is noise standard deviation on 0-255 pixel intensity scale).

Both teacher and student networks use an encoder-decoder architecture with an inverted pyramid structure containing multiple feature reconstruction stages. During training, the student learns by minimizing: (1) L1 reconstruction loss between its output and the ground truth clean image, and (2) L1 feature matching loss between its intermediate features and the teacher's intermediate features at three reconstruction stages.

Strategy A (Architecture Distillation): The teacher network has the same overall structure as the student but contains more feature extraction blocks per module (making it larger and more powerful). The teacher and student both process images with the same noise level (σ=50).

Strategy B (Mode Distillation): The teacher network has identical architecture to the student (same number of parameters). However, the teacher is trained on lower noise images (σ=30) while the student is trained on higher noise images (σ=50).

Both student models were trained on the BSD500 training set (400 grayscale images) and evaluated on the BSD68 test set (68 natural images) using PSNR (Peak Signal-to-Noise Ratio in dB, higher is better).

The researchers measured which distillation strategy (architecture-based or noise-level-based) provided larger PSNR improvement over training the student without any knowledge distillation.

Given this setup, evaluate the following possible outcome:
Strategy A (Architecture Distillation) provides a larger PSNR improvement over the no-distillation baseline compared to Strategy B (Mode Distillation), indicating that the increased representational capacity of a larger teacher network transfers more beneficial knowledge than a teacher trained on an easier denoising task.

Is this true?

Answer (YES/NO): YES